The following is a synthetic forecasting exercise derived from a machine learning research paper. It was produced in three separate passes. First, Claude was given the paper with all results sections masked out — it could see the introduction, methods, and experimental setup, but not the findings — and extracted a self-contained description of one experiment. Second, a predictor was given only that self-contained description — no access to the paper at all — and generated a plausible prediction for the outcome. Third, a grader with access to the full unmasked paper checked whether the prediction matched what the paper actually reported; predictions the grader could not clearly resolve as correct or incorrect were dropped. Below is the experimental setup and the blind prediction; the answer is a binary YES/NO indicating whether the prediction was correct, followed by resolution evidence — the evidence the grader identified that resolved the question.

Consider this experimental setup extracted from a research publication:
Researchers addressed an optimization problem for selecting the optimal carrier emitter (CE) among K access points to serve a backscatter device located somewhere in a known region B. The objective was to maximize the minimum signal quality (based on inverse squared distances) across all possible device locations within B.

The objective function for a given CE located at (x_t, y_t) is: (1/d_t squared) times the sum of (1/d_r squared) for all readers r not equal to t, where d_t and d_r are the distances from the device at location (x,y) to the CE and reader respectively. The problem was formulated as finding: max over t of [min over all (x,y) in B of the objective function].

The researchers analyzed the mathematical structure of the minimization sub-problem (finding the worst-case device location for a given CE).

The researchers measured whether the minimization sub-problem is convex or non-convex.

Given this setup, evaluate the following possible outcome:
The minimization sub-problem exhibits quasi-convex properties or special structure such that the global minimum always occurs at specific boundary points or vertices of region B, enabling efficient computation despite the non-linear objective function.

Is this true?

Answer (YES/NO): NO